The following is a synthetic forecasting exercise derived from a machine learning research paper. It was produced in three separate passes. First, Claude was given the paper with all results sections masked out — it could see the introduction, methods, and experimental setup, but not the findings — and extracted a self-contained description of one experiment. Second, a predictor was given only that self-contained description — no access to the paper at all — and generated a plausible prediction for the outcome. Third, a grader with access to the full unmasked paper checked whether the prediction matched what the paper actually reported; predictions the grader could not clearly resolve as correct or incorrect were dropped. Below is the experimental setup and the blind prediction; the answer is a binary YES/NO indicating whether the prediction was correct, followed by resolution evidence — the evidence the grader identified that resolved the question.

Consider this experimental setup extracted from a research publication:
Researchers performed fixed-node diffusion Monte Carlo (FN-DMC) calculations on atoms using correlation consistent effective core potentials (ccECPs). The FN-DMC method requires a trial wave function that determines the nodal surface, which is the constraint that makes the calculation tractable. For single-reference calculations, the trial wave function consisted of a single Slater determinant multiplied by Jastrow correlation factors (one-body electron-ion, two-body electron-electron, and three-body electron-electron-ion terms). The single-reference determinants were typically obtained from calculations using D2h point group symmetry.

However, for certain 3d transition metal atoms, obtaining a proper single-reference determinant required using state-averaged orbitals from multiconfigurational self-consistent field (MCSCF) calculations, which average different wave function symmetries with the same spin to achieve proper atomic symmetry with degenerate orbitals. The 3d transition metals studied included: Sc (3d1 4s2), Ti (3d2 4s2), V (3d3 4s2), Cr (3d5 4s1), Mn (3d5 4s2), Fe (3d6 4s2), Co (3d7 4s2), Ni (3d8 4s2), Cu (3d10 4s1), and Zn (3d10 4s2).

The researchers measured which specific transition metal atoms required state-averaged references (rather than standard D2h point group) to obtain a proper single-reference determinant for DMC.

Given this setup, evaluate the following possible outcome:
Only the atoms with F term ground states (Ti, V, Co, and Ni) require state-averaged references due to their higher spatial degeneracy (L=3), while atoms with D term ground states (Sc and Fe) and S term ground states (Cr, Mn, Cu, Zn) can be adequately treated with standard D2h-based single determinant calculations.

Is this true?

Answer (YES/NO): YES